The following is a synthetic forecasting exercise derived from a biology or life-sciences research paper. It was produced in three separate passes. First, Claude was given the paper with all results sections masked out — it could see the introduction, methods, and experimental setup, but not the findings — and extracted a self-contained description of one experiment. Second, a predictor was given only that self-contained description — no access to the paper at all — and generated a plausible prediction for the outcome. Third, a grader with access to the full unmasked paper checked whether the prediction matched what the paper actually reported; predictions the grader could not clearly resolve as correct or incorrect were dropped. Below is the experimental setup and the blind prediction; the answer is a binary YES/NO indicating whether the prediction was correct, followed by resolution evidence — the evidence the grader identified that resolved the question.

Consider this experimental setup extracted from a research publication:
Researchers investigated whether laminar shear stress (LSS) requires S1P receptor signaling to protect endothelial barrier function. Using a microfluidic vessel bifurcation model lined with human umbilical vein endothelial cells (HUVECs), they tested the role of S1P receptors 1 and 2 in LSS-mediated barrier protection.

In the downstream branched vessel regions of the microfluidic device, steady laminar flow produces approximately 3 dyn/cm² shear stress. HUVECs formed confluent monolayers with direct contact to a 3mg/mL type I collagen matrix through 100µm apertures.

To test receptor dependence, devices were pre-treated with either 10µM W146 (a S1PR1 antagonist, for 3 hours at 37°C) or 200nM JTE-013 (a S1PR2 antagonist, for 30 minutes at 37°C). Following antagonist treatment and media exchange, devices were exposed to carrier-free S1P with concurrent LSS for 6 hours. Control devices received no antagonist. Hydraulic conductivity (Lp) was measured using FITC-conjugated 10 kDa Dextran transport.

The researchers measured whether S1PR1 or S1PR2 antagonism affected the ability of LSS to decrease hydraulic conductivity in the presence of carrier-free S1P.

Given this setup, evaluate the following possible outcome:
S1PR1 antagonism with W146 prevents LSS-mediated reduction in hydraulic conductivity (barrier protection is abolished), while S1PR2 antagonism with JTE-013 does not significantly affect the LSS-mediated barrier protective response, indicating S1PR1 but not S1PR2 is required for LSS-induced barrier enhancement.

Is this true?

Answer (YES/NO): NO